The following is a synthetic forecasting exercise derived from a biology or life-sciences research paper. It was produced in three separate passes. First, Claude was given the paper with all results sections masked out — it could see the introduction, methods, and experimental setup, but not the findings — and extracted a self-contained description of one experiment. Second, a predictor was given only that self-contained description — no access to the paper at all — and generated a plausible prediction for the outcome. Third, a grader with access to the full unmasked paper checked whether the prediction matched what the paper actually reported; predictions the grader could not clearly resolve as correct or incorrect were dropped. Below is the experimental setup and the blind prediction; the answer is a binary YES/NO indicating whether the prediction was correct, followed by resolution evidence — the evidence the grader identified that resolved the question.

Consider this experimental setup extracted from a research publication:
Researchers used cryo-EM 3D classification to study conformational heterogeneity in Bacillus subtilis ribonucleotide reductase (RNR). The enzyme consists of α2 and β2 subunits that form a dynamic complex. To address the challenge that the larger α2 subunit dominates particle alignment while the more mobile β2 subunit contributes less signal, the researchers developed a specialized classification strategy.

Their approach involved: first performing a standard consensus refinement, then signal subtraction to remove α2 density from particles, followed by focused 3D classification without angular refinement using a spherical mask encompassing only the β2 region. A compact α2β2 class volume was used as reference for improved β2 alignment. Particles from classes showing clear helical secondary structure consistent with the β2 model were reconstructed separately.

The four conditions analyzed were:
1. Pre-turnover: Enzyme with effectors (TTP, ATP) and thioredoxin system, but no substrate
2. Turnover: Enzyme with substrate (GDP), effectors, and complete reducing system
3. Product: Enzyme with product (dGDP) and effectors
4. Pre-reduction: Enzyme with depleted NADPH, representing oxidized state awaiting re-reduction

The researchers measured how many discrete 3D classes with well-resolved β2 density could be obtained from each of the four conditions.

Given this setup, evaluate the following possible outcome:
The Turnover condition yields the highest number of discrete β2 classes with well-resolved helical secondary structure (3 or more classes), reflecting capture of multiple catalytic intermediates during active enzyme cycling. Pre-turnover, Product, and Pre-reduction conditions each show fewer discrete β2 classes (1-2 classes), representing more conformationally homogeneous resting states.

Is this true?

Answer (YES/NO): NO